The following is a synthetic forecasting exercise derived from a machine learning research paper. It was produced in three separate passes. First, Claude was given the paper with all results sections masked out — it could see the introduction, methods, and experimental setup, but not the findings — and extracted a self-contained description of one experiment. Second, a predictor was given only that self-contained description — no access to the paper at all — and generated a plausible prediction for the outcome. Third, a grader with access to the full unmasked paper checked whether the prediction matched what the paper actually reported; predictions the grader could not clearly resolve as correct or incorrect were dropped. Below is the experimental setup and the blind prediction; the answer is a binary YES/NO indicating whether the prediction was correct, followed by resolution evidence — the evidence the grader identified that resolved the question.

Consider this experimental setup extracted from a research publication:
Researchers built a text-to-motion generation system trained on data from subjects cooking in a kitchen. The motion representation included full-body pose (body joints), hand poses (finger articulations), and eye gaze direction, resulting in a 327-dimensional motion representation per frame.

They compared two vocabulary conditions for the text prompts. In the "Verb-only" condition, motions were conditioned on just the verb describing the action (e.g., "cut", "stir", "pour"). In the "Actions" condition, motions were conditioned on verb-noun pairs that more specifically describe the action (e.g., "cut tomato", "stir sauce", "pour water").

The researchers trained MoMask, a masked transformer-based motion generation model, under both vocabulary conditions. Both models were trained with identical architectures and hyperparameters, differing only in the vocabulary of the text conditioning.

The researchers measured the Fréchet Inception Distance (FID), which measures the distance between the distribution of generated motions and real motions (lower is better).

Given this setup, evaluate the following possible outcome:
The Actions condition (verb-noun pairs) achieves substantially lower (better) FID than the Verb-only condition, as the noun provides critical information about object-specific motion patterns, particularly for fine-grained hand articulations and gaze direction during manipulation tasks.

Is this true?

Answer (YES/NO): YES